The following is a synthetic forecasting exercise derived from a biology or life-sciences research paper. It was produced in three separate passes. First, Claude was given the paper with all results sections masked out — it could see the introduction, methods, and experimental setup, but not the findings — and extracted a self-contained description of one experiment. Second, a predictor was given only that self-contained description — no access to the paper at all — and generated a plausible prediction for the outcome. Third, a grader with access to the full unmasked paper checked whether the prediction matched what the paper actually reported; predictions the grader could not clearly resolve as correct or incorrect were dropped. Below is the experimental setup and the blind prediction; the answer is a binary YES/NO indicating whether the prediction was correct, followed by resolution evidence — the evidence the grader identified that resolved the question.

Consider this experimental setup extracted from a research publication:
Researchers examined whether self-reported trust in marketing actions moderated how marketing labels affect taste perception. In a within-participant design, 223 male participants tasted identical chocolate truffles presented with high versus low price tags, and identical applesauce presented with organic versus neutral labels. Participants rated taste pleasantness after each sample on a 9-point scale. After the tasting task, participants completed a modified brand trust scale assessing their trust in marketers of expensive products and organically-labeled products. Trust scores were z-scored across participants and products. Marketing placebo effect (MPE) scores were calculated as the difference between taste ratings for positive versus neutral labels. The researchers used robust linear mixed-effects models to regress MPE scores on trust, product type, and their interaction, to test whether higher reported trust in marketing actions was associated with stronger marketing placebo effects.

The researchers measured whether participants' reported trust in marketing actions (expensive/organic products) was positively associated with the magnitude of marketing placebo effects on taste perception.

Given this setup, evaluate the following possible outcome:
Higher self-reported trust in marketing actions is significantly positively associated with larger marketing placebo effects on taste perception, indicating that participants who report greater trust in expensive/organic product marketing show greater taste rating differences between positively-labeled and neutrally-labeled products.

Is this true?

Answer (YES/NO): NO